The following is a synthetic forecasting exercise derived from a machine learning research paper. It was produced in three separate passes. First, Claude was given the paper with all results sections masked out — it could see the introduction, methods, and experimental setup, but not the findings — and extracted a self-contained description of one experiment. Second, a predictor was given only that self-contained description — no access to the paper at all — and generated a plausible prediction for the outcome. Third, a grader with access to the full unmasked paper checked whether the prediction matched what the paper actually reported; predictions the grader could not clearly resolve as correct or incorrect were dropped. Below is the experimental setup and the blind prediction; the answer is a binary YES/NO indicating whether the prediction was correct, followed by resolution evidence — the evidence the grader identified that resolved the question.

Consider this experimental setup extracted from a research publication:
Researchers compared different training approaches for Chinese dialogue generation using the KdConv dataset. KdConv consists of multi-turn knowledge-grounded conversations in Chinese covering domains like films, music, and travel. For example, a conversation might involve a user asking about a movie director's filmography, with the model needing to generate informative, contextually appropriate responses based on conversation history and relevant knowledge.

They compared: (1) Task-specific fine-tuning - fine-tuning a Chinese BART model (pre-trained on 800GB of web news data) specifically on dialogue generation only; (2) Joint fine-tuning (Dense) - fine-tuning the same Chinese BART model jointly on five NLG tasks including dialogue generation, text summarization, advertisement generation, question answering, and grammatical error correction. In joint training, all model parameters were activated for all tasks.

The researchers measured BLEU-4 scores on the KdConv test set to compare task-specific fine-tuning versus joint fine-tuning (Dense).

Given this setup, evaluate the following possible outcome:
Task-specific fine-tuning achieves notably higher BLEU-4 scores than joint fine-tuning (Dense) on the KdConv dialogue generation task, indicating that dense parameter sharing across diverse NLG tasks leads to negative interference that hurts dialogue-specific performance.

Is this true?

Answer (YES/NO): NO